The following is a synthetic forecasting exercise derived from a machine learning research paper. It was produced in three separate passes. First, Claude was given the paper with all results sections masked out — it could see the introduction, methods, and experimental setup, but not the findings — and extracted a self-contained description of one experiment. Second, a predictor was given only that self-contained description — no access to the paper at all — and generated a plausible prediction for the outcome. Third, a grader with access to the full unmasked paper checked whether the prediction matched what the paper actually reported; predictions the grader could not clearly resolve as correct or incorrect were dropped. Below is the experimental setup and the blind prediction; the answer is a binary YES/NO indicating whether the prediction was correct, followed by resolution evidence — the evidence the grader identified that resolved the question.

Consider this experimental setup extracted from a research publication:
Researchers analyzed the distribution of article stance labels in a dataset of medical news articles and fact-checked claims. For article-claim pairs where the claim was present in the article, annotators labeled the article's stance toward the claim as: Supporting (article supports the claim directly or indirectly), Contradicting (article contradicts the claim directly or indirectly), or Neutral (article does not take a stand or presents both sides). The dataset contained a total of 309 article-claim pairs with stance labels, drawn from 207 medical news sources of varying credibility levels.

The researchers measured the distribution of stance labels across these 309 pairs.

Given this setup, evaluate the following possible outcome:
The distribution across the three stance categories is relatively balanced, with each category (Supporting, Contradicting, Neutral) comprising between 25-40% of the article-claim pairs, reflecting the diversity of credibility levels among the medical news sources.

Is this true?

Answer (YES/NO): NO